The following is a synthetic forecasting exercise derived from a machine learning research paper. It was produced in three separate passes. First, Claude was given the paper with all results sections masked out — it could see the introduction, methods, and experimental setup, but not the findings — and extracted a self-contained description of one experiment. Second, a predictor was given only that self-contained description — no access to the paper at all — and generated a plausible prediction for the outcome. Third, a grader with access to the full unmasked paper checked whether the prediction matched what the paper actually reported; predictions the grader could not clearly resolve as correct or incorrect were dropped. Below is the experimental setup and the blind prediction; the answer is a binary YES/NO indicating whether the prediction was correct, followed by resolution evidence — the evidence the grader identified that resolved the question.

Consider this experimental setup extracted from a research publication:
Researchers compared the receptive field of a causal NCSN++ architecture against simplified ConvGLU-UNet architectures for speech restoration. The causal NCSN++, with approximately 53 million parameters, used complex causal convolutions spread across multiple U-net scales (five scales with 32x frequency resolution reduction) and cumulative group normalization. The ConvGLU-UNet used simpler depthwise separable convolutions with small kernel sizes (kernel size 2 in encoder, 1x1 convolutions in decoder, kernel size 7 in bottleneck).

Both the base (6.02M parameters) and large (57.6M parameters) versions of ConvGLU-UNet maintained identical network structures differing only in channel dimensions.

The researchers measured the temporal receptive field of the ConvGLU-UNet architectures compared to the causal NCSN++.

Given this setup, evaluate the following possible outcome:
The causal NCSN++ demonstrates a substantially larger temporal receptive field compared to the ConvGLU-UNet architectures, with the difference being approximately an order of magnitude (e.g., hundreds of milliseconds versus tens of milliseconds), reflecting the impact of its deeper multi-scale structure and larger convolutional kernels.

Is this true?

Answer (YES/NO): NO